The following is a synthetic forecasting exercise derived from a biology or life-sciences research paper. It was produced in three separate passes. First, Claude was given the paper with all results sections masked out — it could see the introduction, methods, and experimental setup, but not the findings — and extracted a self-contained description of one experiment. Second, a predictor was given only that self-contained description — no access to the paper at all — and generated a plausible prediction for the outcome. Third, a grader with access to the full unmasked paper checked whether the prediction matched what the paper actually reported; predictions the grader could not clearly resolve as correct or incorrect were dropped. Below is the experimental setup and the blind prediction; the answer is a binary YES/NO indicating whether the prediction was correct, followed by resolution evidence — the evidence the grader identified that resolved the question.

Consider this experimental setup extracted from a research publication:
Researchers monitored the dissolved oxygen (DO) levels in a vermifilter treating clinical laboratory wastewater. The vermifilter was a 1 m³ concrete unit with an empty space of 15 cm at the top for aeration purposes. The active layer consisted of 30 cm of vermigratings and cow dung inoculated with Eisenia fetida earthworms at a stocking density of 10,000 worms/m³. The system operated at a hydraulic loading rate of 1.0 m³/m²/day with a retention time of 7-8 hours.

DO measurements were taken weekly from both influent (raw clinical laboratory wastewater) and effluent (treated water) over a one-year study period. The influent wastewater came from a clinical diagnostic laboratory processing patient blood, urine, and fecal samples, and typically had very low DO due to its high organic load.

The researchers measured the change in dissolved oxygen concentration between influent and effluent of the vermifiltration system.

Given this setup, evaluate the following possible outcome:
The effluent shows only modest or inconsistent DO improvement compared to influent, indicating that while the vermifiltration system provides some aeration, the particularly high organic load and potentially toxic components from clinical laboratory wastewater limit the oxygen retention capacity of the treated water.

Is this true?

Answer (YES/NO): NO